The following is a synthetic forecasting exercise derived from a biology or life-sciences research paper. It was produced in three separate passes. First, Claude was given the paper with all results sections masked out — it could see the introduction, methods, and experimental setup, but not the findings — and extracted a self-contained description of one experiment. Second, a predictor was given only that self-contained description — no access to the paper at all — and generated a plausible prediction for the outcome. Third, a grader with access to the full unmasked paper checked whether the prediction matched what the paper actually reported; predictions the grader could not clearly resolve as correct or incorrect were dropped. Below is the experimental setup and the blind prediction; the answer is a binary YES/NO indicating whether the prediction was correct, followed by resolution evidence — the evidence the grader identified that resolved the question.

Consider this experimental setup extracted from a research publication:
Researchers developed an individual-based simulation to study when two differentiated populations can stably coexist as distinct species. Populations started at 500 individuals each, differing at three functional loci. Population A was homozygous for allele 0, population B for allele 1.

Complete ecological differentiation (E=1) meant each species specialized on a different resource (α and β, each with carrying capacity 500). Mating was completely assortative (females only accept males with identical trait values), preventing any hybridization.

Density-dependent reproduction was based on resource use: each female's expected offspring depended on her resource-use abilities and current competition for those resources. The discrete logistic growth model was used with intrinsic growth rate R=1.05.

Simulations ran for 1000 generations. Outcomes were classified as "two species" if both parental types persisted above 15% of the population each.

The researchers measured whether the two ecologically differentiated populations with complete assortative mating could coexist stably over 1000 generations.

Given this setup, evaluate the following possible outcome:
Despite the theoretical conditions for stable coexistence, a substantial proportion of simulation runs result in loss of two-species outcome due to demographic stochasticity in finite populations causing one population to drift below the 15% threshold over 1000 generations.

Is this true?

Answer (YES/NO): NO